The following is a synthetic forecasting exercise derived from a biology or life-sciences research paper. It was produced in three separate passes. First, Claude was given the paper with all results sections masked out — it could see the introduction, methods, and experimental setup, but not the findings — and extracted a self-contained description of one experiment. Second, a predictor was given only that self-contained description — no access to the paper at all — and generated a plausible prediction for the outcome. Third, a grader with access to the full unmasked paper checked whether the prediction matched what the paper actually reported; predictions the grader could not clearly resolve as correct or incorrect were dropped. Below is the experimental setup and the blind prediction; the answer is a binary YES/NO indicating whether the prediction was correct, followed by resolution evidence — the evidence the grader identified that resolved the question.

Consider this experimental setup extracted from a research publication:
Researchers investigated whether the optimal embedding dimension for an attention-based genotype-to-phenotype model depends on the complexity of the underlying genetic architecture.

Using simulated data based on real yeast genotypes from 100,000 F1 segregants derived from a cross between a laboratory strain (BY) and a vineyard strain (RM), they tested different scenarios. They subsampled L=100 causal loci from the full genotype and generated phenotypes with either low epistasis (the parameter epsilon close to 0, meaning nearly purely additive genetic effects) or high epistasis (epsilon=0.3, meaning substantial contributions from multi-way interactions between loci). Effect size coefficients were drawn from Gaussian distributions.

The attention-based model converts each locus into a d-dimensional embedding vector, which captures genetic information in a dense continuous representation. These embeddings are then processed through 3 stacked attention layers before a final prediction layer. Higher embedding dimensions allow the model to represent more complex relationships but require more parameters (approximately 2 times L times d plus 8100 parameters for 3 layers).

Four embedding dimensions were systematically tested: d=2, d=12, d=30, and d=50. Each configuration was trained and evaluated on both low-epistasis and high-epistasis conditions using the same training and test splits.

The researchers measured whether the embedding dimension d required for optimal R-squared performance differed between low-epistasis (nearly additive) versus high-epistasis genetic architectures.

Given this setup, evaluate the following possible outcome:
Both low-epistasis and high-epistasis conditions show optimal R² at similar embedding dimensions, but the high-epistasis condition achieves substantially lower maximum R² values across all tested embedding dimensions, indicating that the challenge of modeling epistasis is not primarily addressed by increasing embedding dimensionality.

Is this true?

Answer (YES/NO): NO